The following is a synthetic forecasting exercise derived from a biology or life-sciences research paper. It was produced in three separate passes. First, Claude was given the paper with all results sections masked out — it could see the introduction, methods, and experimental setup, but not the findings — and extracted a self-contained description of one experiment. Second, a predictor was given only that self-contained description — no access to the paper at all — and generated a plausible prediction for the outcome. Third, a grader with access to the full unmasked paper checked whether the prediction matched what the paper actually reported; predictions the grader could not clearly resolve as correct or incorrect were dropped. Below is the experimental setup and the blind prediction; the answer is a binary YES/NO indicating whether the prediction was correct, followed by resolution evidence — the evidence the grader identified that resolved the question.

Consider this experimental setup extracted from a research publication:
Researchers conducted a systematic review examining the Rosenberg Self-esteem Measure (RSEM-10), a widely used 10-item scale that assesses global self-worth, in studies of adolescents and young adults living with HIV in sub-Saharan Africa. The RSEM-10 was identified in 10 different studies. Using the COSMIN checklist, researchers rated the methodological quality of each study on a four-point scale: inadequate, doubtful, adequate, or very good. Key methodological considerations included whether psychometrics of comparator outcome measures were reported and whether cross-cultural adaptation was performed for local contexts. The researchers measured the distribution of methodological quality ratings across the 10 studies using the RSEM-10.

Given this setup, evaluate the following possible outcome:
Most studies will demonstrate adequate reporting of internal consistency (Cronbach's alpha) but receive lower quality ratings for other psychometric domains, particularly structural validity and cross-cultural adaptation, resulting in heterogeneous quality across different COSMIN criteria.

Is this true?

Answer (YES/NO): NO